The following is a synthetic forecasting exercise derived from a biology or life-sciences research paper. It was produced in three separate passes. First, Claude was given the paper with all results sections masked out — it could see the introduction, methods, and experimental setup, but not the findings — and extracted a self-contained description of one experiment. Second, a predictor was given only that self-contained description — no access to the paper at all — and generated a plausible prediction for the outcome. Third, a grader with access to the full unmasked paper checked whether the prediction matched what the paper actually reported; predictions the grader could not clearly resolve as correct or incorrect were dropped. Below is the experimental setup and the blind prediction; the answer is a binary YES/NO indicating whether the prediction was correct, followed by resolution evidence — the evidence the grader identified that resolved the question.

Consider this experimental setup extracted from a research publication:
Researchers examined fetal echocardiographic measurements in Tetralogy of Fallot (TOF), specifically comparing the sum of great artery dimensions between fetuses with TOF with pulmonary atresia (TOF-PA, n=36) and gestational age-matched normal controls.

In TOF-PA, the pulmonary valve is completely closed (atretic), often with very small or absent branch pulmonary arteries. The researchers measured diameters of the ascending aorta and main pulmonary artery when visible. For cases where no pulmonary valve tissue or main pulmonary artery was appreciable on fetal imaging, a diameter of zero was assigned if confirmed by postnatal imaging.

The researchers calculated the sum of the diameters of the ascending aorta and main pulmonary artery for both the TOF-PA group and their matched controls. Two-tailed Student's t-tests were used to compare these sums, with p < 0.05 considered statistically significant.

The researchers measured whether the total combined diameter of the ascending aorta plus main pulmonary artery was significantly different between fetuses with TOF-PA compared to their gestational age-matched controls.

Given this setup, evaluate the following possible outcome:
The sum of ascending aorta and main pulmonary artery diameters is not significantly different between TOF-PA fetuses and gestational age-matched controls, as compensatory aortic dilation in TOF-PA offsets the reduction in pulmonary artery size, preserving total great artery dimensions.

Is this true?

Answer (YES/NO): NO